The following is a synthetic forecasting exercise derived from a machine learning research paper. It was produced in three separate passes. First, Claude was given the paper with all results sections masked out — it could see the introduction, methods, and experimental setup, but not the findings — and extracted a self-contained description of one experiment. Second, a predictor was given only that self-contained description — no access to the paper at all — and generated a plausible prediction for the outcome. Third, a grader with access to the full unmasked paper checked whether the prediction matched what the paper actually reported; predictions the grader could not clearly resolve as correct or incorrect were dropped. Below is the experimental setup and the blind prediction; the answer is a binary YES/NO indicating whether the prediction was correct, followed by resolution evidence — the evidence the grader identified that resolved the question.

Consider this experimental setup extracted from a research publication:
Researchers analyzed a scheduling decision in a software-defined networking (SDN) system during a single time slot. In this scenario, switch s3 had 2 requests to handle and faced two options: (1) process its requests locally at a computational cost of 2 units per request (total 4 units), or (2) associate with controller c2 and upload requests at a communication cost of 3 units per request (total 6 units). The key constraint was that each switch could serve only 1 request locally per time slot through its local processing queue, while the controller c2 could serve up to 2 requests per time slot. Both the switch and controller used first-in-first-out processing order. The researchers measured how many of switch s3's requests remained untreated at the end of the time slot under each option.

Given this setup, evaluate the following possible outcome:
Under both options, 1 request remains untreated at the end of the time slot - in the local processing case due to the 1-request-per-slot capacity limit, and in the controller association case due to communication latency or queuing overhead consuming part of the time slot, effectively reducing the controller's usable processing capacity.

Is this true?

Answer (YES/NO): NO